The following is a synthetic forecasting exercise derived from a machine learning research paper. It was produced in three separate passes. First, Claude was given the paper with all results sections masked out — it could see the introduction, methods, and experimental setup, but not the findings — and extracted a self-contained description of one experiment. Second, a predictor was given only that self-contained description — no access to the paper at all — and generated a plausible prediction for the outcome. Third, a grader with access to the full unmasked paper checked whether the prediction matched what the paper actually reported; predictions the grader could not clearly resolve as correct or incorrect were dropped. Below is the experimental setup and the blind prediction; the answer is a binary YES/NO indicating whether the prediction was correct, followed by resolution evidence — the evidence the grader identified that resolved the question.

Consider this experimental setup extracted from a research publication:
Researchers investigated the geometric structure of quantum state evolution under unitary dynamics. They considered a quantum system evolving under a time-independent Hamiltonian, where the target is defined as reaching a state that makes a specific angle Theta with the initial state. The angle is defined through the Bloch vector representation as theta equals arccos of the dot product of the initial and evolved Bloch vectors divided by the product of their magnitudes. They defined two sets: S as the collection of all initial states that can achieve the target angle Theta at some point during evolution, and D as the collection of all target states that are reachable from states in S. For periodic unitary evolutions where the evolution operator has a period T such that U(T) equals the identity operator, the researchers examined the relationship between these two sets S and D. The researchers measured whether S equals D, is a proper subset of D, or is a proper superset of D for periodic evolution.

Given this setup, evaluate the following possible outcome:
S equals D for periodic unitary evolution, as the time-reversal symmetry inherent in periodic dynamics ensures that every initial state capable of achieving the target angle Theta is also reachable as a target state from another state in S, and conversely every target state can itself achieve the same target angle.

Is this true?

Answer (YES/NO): YES